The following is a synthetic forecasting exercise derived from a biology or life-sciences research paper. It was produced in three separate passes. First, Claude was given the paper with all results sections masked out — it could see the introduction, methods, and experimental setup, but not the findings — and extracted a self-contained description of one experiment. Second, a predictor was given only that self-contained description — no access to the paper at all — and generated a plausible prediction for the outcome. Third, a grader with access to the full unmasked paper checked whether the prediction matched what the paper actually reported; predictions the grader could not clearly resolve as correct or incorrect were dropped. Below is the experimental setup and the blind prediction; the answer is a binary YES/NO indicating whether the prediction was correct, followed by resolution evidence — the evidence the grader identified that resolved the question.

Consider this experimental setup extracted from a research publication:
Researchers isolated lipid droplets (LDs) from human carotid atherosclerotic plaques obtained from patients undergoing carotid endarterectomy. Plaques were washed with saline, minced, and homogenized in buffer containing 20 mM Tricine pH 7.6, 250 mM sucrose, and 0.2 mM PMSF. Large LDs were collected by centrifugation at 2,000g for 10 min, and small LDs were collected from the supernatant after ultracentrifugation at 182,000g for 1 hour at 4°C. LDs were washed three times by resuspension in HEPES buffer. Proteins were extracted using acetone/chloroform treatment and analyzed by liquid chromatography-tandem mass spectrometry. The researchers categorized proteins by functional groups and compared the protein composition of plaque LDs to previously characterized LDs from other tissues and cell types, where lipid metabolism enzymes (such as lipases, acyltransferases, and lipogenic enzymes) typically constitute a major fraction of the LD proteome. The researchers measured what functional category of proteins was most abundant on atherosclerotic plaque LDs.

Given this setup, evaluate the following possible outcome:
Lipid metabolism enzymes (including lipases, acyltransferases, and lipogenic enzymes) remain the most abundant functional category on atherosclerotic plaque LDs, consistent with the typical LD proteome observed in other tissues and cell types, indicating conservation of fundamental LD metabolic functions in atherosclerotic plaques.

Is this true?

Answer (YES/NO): NO